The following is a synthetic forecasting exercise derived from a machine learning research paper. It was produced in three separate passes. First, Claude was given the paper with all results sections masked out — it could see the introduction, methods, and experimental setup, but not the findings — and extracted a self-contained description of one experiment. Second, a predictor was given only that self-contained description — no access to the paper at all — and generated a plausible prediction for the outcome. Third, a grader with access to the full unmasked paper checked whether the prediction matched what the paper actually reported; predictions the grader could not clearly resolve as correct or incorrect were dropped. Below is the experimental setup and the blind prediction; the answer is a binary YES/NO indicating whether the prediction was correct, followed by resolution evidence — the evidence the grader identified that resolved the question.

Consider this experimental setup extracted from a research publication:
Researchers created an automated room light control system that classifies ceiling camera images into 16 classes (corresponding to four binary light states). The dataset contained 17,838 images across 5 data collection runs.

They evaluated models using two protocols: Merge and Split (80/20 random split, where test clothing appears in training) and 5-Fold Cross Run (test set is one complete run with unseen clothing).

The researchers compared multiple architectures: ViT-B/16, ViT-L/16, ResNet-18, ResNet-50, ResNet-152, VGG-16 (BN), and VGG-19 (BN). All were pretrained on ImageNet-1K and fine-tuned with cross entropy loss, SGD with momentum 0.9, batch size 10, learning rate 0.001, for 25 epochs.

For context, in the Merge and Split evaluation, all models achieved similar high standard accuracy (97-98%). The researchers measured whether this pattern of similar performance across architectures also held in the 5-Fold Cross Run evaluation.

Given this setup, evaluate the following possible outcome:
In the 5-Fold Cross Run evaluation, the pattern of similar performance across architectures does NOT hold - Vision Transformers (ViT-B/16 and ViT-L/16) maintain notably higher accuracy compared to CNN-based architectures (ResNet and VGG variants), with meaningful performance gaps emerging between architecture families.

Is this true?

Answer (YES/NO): NO